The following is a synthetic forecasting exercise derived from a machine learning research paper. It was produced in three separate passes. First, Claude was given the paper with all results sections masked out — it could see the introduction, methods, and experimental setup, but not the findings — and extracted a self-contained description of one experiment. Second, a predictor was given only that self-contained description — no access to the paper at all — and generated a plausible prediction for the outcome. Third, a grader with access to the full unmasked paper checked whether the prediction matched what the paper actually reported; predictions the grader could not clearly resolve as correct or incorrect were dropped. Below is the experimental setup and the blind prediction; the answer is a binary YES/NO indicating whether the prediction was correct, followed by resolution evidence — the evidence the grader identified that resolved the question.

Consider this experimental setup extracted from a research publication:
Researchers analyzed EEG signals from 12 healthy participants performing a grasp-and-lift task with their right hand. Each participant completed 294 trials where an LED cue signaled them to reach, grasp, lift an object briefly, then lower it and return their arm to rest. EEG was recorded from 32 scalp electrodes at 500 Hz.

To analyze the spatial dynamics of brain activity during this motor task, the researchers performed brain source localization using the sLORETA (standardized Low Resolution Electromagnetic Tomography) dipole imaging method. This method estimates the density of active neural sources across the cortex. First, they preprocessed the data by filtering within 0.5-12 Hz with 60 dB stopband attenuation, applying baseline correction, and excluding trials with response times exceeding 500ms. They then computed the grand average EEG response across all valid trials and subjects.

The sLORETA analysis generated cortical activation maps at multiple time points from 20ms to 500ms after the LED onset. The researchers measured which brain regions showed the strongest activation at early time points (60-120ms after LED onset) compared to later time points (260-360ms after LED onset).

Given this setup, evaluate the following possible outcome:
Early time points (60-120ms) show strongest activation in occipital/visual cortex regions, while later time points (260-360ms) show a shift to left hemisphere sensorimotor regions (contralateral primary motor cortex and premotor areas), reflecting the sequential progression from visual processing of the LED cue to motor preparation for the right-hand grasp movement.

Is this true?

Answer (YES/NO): NO